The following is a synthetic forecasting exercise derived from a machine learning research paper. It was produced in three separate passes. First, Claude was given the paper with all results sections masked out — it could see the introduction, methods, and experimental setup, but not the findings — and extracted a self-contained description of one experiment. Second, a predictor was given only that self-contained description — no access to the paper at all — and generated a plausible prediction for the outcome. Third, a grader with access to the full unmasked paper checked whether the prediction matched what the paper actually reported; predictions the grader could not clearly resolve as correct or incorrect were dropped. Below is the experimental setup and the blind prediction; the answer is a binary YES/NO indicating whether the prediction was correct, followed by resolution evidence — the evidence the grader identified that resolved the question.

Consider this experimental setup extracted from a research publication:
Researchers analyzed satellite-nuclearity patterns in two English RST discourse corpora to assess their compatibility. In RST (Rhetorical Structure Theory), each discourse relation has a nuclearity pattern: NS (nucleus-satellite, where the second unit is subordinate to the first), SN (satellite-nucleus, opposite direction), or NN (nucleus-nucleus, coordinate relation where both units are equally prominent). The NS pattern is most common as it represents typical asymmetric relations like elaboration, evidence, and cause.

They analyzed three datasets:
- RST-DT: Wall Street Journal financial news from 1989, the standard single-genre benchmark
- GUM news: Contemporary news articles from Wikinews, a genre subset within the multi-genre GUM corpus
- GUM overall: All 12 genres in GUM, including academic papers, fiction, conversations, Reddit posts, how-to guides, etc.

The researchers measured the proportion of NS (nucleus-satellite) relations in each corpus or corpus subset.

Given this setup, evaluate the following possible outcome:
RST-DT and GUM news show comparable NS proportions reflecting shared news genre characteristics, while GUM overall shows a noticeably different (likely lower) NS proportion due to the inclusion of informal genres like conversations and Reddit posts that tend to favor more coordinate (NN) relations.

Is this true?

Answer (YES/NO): YES